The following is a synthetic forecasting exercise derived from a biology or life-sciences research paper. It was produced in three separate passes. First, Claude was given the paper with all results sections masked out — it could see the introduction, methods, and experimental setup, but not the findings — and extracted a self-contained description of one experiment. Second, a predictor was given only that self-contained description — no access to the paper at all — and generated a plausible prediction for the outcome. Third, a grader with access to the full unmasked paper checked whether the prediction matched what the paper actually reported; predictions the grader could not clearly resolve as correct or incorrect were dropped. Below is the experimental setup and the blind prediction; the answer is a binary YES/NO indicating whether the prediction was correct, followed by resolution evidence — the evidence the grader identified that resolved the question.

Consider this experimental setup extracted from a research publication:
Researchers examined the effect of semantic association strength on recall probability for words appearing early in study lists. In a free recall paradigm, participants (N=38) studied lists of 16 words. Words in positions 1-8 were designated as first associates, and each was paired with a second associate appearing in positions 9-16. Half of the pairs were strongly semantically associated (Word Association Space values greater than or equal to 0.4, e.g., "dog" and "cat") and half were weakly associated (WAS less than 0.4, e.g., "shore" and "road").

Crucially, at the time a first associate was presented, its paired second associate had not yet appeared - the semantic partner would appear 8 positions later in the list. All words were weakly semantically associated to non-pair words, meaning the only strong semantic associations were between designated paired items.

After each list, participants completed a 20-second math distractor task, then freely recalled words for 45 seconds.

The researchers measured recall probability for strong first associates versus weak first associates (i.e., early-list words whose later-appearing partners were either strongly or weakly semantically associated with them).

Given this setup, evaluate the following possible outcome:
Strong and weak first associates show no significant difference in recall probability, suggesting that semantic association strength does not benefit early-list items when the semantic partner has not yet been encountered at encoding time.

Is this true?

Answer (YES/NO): NO